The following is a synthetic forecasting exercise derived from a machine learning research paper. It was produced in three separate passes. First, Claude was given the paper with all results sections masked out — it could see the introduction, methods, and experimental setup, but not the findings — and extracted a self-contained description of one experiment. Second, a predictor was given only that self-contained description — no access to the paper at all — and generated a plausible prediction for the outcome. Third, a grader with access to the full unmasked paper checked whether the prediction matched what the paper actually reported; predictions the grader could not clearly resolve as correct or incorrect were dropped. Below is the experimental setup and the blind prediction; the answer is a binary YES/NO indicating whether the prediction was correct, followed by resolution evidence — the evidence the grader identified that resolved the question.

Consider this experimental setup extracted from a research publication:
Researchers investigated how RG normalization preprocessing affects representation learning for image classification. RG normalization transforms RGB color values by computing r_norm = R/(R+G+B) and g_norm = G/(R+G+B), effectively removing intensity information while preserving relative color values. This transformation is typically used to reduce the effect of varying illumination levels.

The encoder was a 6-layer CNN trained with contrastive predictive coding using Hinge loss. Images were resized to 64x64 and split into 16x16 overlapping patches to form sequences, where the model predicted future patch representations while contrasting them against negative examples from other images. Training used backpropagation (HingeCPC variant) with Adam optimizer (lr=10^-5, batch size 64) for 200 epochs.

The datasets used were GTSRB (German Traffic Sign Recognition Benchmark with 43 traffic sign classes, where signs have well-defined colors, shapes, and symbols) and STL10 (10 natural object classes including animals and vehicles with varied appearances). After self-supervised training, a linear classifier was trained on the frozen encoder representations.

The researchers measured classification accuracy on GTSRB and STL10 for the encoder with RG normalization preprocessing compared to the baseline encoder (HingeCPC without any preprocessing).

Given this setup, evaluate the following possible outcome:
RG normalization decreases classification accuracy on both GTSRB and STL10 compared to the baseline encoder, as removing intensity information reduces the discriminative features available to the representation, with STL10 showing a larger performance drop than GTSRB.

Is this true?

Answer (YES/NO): NO